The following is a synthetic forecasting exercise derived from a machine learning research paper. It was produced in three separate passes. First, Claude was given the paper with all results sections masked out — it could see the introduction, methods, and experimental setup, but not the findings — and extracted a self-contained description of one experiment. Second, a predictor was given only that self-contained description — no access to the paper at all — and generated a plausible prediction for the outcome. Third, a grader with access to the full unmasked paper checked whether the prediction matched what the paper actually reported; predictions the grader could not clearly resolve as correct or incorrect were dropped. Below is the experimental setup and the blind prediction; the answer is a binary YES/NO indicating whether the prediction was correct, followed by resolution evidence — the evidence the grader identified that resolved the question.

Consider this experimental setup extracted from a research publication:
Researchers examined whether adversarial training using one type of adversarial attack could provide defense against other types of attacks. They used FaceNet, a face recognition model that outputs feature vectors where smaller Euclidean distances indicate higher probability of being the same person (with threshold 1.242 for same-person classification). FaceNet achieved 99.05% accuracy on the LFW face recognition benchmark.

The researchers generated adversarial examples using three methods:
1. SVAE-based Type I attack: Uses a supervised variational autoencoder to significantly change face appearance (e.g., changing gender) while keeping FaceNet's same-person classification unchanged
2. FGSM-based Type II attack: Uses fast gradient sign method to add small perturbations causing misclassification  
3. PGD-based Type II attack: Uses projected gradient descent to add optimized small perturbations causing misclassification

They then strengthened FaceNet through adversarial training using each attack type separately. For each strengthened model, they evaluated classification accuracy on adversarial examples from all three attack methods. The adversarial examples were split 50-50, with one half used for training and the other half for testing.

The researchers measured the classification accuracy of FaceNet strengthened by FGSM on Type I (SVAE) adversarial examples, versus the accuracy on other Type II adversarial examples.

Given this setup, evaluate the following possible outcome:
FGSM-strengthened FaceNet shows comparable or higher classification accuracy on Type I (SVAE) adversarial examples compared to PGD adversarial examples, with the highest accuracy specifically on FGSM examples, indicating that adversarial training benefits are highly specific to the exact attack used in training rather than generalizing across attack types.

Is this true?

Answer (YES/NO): NO